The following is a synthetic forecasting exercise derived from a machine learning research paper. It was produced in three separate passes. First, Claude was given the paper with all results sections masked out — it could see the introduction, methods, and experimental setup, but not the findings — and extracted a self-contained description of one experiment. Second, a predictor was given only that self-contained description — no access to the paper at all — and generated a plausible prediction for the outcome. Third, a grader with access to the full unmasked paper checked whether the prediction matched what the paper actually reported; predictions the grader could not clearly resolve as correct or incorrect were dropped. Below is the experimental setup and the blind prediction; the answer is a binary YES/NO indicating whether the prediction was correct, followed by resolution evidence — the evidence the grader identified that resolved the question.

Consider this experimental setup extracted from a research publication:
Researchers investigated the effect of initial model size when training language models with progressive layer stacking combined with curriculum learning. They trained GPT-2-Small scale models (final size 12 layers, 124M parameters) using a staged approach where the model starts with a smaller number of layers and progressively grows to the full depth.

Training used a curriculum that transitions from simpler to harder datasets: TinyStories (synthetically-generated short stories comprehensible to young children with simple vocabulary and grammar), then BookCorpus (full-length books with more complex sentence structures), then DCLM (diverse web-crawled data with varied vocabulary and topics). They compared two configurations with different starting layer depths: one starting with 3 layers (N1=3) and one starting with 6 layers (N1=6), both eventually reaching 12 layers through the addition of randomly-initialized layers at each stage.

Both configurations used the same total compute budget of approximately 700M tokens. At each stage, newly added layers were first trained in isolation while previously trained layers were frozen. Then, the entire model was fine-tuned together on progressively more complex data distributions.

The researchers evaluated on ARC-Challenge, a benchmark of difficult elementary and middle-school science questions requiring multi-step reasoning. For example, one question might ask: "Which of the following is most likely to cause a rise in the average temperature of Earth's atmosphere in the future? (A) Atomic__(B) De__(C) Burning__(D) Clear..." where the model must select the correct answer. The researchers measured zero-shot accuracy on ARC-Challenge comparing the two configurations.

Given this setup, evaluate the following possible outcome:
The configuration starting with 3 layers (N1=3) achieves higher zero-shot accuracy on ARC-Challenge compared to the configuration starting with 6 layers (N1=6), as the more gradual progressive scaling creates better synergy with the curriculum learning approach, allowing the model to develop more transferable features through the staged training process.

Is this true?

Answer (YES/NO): NO